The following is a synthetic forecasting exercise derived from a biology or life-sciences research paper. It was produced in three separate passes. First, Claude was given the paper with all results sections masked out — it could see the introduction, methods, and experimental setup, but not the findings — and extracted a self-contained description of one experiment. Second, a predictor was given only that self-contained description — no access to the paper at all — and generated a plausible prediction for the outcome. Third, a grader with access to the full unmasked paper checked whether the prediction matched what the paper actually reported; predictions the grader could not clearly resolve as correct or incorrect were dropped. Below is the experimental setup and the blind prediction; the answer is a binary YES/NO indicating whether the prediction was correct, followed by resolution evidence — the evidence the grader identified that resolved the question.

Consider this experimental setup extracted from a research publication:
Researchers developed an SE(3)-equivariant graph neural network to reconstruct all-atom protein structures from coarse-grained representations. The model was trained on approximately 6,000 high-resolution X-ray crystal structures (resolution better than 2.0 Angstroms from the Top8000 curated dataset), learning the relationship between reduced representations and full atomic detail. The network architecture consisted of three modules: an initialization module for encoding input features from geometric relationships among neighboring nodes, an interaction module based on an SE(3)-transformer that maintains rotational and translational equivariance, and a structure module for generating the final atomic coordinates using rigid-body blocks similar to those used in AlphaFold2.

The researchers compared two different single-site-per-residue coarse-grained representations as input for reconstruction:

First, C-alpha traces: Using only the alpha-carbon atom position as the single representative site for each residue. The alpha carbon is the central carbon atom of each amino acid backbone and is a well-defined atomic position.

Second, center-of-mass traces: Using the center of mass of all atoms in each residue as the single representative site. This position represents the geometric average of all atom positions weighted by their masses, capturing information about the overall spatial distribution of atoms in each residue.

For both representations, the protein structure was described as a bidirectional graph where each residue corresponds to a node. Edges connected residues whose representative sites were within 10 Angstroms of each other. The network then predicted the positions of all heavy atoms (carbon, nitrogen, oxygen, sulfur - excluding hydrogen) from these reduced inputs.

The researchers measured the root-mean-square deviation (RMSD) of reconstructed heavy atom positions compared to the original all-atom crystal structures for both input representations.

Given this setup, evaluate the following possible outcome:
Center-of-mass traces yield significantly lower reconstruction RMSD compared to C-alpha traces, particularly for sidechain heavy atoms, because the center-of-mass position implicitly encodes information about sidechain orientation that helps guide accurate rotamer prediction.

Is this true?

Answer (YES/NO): YES